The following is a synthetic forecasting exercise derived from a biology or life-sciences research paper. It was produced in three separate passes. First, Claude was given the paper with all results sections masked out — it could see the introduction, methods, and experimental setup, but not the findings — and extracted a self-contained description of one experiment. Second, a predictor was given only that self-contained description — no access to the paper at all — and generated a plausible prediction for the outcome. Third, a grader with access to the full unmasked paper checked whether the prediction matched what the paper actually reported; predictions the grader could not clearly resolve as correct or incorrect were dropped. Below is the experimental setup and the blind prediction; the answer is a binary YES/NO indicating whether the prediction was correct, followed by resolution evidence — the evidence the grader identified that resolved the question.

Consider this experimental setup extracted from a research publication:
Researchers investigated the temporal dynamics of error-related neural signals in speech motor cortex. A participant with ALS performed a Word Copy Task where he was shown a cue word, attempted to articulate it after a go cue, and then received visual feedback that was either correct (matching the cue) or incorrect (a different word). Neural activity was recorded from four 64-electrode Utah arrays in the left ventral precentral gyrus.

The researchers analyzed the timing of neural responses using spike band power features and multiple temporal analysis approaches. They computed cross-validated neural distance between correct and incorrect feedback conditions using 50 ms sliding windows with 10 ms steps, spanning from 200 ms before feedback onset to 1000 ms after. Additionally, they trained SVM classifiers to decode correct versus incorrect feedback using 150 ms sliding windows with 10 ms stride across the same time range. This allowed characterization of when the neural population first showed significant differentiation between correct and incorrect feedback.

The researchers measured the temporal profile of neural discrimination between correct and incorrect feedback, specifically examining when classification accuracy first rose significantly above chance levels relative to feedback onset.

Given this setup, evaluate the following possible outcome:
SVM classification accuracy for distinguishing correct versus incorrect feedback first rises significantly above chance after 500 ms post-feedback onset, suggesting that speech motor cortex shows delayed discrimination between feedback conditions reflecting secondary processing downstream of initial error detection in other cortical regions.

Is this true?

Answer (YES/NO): NO